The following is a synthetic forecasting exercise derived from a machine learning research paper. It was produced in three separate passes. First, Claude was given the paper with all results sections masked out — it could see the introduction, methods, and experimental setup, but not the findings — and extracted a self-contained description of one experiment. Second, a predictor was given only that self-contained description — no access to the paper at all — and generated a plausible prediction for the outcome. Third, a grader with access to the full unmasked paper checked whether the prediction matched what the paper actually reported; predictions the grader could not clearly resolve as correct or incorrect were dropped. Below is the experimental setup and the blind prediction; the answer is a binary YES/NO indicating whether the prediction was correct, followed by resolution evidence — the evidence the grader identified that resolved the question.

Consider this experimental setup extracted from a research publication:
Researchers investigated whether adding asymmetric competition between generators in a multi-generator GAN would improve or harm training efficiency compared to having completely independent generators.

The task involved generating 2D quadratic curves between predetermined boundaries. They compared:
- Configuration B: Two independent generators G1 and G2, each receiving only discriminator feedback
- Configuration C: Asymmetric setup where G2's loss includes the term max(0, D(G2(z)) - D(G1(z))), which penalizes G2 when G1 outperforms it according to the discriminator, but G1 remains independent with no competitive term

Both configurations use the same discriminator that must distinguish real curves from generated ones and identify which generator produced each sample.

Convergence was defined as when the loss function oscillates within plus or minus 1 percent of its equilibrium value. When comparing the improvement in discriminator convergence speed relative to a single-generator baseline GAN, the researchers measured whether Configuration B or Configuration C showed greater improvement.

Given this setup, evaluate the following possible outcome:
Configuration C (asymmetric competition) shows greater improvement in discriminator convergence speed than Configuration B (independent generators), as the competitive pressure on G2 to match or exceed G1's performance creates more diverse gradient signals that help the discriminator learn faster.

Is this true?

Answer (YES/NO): NO